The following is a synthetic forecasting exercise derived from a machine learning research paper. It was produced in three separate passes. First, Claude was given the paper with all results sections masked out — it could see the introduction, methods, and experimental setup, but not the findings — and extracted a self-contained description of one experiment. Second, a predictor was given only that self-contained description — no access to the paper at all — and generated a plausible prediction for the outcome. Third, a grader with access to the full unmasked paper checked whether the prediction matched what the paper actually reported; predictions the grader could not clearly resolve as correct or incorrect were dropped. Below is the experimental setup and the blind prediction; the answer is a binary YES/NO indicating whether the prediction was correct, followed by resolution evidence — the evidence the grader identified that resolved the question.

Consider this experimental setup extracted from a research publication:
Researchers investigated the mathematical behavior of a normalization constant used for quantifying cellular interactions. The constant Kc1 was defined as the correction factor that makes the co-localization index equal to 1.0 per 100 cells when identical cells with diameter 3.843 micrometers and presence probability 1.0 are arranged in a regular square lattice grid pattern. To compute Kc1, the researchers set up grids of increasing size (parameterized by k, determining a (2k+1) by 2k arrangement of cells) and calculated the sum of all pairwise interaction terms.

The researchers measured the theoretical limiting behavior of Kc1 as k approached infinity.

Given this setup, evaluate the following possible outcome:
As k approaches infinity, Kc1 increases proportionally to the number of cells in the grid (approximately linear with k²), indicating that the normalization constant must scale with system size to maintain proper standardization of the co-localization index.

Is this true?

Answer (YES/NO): NO